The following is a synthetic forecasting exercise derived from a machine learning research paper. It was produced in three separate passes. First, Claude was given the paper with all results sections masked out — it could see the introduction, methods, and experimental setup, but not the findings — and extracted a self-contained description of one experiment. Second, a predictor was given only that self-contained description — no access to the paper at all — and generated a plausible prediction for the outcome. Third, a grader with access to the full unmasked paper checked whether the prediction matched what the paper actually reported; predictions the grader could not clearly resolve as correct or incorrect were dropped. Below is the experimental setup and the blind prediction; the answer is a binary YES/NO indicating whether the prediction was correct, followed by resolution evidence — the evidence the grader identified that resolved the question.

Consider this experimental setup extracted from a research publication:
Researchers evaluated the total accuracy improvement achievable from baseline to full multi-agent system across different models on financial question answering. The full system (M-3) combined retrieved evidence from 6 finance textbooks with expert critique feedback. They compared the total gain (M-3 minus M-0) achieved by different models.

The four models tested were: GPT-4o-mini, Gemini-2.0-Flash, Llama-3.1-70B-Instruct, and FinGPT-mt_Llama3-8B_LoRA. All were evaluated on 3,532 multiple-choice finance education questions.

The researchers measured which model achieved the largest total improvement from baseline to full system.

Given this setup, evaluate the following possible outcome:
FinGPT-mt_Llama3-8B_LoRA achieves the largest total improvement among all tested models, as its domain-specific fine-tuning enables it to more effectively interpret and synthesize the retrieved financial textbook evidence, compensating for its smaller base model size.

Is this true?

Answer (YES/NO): NO